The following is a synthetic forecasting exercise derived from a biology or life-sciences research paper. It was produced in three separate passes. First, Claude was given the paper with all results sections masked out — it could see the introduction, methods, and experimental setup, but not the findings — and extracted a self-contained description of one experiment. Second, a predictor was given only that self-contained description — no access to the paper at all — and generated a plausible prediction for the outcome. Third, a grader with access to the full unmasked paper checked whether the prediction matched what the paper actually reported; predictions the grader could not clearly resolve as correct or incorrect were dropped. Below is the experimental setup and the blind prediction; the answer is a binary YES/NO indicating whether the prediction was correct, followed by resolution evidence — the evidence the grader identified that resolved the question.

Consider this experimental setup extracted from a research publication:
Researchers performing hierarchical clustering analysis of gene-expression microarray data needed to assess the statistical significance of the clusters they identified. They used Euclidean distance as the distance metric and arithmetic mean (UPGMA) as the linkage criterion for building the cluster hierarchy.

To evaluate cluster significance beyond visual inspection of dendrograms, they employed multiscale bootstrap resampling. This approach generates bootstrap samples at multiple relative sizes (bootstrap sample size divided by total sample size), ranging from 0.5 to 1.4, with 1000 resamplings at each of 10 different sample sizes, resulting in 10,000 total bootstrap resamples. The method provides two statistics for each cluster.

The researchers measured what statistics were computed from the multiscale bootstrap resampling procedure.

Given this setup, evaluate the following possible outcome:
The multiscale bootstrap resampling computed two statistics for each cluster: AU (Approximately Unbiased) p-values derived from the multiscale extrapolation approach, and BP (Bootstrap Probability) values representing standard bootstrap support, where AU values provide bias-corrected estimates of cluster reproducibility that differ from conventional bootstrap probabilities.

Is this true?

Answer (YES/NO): YES